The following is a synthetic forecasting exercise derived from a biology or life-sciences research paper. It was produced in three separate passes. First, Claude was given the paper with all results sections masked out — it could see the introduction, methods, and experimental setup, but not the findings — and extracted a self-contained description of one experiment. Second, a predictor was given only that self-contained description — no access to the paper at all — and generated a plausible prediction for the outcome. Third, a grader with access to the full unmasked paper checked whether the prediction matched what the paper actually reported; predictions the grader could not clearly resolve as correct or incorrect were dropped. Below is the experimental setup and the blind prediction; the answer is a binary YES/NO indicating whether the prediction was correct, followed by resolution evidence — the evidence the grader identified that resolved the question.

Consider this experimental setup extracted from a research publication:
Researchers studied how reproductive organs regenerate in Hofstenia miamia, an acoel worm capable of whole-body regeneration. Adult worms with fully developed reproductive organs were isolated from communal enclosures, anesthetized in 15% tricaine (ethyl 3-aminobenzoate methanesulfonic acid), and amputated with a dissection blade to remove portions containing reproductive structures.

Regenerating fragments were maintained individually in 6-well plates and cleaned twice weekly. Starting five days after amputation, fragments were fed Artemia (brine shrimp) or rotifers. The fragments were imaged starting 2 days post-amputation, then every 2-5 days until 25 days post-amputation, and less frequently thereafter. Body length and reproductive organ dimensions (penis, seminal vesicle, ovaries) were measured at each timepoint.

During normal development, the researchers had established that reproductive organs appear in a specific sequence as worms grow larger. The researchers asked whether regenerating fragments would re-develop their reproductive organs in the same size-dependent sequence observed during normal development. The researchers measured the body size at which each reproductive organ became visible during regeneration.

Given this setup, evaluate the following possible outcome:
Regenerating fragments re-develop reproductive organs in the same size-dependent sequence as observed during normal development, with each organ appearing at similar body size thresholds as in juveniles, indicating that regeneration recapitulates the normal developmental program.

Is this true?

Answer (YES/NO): YES